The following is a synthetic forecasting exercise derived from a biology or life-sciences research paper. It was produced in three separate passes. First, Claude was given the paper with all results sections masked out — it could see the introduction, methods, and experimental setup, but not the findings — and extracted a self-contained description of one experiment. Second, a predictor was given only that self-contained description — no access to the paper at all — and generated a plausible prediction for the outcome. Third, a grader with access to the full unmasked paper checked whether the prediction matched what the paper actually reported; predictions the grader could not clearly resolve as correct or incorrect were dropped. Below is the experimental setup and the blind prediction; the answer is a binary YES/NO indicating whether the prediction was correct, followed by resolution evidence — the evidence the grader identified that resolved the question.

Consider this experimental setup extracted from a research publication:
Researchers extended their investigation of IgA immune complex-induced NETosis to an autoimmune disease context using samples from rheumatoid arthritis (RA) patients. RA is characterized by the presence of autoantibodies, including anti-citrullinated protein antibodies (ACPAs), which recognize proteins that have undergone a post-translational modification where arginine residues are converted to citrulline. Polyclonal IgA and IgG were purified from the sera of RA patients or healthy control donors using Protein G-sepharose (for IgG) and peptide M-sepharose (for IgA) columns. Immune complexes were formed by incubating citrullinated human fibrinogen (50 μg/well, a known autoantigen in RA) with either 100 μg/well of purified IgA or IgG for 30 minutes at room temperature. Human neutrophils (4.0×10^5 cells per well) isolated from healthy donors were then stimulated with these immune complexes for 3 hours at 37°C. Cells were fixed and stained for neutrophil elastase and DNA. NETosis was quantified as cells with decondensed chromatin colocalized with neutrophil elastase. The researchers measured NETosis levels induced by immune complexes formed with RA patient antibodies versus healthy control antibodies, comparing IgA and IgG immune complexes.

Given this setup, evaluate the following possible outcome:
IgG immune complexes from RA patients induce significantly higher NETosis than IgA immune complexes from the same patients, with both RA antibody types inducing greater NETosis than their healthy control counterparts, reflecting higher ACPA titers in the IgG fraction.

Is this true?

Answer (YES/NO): NO